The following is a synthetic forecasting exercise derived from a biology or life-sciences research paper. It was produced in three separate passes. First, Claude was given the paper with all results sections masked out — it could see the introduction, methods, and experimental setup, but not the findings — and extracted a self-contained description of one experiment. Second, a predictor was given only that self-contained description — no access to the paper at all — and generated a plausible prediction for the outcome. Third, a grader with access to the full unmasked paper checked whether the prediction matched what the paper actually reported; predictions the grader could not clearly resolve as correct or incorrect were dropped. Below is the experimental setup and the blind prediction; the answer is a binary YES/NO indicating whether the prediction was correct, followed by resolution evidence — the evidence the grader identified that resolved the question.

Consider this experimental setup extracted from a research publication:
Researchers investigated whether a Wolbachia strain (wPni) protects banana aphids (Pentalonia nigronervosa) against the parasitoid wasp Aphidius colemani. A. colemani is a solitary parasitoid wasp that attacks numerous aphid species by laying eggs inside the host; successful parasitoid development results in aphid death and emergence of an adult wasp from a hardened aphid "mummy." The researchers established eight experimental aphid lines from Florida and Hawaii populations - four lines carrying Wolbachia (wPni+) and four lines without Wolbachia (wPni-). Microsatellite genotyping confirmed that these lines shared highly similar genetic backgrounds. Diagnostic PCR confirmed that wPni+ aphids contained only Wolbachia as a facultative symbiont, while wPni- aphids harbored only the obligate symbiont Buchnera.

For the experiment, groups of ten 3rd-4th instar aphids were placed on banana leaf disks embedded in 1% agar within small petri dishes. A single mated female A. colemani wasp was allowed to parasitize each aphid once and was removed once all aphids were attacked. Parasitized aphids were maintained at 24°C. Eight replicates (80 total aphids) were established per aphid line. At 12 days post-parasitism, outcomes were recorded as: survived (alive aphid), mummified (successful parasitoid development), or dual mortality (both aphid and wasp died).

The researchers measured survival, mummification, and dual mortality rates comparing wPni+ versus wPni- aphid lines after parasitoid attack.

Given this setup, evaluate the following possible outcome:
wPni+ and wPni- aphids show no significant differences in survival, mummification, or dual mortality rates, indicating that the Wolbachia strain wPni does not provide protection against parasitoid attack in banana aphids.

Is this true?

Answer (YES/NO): NO